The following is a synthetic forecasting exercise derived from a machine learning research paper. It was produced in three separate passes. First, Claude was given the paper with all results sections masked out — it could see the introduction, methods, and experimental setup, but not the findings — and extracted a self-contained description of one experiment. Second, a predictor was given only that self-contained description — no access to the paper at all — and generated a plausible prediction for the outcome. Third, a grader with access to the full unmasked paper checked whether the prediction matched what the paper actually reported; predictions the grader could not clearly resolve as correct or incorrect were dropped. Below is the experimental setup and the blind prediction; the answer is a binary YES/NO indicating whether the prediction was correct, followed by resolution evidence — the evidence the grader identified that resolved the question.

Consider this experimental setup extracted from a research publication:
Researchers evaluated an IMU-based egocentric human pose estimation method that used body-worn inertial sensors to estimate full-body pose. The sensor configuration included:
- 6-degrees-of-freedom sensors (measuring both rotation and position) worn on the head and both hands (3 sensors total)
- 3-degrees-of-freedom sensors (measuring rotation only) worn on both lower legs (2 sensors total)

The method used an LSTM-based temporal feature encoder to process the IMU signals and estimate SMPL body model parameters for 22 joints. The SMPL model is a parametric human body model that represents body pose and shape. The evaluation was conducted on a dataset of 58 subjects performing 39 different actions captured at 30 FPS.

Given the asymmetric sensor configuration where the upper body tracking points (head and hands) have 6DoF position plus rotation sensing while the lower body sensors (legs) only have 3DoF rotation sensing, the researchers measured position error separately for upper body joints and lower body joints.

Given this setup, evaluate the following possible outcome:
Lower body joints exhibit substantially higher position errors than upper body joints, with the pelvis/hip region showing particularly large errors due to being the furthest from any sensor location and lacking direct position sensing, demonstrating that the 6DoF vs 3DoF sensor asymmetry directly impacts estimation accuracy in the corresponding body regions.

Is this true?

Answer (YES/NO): NO